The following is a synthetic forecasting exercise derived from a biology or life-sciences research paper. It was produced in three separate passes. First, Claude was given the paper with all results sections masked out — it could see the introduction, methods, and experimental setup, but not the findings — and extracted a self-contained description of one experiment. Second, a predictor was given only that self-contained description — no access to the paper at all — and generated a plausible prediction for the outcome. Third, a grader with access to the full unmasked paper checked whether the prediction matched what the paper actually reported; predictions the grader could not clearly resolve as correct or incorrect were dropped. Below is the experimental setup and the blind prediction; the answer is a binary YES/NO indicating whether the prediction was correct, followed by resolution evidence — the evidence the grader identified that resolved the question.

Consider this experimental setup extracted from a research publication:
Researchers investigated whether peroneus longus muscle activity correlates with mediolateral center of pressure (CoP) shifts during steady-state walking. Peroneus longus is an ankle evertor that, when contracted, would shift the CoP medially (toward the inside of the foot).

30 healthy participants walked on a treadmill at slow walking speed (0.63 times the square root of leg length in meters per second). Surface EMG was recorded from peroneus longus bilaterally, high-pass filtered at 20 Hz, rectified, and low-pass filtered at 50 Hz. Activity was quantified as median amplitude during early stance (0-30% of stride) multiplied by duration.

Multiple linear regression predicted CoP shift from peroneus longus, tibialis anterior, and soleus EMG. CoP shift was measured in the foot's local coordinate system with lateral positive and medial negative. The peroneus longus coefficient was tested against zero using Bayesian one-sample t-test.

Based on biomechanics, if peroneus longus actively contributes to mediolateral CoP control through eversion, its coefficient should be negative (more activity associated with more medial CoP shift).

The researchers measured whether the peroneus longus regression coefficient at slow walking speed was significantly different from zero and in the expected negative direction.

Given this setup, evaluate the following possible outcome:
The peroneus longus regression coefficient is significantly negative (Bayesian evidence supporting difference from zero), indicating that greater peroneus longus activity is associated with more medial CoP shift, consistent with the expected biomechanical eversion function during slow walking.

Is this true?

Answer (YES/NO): YES